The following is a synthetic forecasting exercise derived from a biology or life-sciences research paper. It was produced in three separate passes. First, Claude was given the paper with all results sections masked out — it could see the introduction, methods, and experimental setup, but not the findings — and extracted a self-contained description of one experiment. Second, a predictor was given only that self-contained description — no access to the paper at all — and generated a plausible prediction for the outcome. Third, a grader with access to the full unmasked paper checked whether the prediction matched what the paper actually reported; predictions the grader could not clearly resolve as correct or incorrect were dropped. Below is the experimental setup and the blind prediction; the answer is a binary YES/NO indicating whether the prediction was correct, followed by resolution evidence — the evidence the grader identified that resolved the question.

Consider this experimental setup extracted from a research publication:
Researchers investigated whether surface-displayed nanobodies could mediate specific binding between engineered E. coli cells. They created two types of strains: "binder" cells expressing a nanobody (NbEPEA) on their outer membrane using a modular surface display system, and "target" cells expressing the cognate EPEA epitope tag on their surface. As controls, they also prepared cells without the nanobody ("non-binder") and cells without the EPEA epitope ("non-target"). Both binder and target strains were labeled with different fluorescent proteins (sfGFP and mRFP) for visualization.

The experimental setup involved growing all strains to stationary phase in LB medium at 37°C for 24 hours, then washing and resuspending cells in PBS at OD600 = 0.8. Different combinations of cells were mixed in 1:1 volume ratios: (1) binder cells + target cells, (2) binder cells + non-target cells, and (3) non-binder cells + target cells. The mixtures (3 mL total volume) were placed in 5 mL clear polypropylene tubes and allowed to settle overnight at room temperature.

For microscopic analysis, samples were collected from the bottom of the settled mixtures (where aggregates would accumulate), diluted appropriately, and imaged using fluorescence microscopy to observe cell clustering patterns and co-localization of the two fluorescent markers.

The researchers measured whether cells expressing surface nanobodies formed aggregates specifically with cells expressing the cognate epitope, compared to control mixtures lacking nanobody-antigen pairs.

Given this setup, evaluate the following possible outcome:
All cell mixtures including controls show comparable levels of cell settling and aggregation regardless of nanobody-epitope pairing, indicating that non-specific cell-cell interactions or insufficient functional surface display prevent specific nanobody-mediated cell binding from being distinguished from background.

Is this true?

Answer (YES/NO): NO